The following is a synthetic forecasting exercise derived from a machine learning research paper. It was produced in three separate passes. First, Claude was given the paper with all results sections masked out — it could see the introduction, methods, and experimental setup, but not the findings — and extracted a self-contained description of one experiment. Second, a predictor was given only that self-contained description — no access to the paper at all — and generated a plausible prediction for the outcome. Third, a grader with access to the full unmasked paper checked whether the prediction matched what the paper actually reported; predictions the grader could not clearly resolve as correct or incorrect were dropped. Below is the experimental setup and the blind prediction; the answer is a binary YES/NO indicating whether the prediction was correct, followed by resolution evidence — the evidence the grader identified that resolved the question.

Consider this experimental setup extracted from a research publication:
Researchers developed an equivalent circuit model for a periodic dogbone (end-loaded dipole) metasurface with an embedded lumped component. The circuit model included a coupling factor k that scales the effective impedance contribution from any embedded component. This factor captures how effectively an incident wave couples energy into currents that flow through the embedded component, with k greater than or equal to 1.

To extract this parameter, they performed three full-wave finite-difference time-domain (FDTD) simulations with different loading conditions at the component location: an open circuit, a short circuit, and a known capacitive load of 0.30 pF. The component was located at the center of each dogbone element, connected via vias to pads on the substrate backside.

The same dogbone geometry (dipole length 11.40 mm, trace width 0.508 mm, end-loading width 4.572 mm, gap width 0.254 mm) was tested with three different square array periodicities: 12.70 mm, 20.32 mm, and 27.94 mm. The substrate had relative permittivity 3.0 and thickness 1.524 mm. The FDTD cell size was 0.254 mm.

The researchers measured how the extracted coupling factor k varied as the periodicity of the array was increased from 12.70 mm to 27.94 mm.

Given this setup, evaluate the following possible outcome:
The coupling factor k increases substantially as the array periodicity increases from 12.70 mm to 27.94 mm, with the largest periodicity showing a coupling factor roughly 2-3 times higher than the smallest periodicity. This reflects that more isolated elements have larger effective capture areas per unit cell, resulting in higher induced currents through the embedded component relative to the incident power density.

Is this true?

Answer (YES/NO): NO